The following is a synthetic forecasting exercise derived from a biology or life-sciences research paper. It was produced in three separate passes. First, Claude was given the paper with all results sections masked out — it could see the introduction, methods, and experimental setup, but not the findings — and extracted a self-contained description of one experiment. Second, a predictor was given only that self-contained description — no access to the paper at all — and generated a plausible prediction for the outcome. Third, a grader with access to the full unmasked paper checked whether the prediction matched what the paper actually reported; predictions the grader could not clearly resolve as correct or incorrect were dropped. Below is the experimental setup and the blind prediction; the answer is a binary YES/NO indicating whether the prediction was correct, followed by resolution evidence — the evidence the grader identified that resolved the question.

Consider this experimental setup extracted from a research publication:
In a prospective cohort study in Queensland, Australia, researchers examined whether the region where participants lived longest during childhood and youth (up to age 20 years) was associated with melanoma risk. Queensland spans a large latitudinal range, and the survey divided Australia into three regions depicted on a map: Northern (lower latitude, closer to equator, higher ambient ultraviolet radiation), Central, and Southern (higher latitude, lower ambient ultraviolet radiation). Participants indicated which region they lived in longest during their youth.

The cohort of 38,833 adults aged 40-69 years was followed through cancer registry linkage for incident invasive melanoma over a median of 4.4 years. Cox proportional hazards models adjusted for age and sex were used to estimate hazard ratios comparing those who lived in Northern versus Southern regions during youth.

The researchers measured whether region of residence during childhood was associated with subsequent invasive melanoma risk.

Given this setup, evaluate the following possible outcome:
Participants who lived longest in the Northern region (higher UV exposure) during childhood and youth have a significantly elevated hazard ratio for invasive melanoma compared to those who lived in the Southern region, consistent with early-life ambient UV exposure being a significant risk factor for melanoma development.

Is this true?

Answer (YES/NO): NO